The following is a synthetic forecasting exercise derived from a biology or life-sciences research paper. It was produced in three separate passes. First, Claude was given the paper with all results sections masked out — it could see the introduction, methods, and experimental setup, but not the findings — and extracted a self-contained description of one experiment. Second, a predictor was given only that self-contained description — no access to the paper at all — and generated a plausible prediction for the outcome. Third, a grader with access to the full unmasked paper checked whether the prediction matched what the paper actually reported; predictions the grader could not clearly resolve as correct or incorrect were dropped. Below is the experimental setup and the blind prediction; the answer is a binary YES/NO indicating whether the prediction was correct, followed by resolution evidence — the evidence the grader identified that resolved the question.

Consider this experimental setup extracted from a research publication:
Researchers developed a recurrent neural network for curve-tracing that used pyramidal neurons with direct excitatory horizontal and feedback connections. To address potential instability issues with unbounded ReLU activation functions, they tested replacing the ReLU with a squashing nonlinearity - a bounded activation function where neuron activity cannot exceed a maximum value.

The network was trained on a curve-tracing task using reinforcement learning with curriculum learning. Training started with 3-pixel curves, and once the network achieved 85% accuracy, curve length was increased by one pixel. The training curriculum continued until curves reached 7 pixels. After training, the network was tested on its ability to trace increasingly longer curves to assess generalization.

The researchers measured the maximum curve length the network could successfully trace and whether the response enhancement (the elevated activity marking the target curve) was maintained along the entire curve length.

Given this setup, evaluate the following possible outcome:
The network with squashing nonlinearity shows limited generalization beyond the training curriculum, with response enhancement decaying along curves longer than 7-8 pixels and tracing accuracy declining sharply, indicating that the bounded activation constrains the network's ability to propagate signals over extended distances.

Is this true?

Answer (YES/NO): YES